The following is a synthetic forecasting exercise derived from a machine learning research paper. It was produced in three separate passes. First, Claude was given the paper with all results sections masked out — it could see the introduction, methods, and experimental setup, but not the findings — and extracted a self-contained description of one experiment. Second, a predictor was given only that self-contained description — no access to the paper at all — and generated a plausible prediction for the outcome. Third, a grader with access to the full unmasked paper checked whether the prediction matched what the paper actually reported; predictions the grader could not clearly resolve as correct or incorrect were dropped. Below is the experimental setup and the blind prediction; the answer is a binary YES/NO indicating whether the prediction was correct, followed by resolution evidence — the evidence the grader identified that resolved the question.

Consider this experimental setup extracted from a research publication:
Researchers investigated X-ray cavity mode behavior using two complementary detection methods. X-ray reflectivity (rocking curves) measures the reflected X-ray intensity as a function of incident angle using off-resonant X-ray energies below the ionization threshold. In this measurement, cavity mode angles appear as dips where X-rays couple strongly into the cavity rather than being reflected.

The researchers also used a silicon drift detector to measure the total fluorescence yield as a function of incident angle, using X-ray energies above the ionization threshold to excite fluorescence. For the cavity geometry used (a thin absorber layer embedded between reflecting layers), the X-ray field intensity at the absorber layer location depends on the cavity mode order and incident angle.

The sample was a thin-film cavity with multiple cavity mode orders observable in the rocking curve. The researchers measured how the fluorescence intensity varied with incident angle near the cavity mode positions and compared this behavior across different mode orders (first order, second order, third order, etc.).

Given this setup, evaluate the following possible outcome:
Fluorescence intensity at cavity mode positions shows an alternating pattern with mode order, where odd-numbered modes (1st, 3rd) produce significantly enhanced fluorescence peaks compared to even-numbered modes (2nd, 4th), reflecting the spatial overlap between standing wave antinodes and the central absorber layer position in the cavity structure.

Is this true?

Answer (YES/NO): YES